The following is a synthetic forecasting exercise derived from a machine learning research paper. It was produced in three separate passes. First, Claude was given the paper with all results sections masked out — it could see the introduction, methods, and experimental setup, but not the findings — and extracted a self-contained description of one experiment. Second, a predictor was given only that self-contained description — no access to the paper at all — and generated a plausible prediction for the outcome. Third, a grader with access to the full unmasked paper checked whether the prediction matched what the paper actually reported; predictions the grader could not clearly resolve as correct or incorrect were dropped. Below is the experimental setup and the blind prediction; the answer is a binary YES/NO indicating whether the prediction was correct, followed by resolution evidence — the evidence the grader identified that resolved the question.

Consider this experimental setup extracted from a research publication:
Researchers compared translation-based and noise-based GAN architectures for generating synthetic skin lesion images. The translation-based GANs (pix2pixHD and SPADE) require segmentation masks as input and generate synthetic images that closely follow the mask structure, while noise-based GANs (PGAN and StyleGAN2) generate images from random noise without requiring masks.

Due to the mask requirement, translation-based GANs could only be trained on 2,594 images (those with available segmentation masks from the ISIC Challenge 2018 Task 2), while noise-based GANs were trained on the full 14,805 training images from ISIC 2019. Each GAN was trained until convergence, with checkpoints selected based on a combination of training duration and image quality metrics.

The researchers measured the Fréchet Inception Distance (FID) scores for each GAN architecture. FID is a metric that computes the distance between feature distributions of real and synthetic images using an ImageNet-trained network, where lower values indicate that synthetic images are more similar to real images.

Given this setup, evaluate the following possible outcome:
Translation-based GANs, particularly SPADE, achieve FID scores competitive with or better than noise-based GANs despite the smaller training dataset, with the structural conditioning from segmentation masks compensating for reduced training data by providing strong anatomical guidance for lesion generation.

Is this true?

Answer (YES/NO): YES